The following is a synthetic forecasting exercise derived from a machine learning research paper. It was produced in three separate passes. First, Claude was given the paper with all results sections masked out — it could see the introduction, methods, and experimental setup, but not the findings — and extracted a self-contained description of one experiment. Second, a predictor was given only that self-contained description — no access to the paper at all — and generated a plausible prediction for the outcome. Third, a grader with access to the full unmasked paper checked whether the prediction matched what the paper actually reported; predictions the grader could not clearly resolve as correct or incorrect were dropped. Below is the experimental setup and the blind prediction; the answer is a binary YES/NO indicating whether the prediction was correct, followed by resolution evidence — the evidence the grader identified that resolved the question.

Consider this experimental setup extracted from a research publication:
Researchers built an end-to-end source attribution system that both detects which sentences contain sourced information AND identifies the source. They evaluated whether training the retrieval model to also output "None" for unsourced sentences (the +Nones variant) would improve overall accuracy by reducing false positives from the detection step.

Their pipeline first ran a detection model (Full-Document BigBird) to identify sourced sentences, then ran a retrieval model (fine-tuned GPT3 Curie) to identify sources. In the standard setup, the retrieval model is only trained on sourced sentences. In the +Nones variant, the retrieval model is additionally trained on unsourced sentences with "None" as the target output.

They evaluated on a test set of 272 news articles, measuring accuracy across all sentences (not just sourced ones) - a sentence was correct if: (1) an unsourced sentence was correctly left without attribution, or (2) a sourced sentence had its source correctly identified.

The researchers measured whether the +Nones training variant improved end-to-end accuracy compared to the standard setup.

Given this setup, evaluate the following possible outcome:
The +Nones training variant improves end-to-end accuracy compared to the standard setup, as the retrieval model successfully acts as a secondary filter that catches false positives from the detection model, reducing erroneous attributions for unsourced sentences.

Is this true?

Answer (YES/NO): YES